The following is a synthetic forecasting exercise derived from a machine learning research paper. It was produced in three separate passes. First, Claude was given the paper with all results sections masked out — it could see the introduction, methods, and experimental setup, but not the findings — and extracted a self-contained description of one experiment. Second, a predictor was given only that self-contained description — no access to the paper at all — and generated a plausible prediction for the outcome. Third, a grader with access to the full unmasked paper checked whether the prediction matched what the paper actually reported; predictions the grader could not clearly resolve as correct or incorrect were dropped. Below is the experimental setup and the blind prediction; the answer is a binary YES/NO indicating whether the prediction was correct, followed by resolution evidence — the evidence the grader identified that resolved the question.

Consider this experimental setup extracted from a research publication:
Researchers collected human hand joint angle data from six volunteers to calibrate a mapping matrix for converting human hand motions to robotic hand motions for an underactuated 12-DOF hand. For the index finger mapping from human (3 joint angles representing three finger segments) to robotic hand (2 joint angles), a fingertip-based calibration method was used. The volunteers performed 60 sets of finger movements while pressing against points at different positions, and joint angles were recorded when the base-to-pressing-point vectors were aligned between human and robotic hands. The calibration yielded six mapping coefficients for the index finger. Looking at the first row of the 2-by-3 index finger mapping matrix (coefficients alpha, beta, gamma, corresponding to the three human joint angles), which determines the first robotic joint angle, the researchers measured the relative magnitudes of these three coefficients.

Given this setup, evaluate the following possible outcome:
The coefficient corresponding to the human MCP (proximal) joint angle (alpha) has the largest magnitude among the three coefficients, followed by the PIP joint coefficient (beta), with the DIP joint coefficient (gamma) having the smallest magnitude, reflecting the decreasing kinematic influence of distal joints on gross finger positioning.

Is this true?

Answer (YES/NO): NO